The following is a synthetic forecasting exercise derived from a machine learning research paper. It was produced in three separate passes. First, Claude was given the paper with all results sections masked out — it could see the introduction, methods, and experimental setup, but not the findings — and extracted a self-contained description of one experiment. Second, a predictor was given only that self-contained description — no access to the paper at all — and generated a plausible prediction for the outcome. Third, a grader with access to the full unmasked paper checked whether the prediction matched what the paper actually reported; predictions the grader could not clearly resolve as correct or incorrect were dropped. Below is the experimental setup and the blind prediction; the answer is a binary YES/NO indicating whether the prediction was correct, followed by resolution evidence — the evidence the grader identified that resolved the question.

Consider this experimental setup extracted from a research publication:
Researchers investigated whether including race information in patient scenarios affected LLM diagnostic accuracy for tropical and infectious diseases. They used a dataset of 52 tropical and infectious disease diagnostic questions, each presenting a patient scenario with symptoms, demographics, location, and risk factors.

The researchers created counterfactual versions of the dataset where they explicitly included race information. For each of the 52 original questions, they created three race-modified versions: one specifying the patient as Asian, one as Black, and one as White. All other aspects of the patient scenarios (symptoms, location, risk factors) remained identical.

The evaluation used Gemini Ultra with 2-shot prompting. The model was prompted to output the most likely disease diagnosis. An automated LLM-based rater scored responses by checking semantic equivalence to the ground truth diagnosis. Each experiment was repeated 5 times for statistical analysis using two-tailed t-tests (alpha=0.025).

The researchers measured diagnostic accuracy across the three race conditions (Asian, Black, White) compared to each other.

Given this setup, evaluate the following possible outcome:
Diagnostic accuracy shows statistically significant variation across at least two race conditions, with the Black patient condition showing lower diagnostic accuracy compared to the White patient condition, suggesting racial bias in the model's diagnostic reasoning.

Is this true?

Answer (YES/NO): NO